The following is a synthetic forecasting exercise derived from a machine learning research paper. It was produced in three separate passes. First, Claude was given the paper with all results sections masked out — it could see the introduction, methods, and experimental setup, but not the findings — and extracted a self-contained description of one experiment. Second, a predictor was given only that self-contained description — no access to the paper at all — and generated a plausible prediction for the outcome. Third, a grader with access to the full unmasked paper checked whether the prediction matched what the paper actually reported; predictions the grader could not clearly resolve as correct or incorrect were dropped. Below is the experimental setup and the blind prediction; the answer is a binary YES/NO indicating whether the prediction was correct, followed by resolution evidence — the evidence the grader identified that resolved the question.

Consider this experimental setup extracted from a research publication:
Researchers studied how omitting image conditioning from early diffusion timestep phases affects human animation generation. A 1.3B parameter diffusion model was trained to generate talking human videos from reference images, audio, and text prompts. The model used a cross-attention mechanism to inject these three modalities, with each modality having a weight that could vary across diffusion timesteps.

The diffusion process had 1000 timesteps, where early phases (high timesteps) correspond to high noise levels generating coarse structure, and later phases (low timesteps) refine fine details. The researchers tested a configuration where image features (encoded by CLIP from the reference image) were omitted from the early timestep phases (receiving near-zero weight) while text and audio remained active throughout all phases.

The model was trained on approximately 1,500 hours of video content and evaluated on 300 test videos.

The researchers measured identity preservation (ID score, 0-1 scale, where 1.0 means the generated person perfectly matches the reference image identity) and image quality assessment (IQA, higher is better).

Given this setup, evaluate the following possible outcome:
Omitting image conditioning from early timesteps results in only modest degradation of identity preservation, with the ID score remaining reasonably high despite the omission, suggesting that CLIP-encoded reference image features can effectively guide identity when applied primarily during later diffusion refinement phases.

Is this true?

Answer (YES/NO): NO